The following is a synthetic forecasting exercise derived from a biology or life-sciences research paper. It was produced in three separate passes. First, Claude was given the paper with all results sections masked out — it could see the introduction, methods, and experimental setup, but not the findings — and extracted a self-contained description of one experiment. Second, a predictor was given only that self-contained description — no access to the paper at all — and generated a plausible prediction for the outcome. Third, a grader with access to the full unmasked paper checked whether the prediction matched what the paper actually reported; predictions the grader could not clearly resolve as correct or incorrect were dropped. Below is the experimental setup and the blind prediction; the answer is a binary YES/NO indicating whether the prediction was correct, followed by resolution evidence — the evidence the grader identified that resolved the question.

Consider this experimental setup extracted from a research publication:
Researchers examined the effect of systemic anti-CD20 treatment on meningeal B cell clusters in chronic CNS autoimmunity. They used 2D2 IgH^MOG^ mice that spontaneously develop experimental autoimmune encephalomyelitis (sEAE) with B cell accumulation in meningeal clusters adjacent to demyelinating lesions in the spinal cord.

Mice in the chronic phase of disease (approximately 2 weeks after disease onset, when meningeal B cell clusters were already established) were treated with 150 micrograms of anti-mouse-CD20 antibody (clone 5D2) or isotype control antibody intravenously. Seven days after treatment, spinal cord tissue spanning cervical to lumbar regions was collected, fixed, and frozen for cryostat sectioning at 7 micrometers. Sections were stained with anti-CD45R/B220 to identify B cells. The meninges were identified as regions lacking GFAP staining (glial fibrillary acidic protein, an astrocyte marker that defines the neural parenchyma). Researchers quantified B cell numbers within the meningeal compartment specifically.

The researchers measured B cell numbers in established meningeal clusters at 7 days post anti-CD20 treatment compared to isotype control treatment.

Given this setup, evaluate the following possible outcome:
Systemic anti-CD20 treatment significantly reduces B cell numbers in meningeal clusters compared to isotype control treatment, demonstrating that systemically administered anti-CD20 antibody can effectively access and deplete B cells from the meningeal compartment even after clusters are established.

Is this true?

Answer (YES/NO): NO